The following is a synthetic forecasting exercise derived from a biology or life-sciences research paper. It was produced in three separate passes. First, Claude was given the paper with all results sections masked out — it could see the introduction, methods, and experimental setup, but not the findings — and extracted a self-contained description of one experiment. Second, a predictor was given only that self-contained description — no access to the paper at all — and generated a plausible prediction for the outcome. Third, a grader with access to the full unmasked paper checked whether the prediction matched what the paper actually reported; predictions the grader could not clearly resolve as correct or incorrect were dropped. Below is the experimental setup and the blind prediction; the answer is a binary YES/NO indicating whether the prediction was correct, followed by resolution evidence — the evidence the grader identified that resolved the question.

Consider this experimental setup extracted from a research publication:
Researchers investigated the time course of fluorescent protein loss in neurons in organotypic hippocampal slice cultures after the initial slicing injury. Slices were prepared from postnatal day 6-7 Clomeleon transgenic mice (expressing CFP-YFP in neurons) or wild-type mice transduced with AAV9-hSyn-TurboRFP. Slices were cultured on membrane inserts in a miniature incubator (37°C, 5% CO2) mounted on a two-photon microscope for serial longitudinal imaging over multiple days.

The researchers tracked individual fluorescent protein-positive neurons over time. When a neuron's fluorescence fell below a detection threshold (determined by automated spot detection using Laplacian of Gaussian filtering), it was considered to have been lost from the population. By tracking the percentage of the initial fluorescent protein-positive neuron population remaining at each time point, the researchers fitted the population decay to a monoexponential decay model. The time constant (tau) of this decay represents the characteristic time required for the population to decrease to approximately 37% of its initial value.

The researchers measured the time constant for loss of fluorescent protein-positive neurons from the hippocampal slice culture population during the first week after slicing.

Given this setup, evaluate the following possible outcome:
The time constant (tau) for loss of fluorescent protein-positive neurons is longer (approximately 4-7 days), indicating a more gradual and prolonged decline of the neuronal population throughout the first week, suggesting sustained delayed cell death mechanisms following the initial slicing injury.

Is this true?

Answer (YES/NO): NO